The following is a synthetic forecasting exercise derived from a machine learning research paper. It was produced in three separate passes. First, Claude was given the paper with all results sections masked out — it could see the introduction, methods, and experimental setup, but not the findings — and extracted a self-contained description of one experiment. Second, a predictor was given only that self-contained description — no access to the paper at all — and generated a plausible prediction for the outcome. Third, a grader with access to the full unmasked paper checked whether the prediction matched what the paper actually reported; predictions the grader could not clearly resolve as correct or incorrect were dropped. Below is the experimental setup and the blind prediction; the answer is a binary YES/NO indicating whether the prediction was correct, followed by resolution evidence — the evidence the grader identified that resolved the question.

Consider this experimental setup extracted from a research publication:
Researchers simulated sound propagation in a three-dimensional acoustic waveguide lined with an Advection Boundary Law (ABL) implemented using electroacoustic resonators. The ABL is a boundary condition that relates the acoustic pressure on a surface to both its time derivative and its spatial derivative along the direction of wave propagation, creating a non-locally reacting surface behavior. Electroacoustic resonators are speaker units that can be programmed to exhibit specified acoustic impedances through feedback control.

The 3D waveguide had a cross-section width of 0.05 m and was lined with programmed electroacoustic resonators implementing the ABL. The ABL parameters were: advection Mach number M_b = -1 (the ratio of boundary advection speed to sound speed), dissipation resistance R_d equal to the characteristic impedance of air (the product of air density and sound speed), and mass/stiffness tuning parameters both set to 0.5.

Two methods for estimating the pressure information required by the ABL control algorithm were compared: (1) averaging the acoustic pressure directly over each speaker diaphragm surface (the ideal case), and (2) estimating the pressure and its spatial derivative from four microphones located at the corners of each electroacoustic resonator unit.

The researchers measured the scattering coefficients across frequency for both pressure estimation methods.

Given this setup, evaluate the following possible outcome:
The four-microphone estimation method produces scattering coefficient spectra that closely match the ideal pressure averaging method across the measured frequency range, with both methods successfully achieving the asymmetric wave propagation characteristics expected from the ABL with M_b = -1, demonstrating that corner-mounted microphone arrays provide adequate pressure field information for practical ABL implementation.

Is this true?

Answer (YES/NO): NO